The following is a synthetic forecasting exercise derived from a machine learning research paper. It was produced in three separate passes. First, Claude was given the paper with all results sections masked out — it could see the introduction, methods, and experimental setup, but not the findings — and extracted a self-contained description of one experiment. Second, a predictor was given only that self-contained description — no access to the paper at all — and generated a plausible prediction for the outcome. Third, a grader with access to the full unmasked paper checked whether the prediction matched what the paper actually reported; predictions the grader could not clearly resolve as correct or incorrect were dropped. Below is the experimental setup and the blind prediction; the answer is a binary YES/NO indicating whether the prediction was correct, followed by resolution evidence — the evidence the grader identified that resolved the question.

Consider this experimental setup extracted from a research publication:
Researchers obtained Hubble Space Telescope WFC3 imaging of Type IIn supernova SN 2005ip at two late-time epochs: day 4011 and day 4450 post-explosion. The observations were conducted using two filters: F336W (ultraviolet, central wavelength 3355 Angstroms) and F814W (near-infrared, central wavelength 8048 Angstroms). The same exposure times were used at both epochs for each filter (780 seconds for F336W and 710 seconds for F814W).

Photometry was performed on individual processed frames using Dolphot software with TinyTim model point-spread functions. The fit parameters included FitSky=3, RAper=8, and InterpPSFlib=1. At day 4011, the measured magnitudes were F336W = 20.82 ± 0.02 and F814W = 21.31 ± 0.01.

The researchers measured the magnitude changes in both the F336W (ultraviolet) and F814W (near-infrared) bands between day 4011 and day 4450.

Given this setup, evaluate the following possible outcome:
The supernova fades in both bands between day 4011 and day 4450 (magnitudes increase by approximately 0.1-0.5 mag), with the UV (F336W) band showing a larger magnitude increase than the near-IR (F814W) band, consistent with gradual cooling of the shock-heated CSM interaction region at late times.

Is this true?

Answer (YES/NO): YES